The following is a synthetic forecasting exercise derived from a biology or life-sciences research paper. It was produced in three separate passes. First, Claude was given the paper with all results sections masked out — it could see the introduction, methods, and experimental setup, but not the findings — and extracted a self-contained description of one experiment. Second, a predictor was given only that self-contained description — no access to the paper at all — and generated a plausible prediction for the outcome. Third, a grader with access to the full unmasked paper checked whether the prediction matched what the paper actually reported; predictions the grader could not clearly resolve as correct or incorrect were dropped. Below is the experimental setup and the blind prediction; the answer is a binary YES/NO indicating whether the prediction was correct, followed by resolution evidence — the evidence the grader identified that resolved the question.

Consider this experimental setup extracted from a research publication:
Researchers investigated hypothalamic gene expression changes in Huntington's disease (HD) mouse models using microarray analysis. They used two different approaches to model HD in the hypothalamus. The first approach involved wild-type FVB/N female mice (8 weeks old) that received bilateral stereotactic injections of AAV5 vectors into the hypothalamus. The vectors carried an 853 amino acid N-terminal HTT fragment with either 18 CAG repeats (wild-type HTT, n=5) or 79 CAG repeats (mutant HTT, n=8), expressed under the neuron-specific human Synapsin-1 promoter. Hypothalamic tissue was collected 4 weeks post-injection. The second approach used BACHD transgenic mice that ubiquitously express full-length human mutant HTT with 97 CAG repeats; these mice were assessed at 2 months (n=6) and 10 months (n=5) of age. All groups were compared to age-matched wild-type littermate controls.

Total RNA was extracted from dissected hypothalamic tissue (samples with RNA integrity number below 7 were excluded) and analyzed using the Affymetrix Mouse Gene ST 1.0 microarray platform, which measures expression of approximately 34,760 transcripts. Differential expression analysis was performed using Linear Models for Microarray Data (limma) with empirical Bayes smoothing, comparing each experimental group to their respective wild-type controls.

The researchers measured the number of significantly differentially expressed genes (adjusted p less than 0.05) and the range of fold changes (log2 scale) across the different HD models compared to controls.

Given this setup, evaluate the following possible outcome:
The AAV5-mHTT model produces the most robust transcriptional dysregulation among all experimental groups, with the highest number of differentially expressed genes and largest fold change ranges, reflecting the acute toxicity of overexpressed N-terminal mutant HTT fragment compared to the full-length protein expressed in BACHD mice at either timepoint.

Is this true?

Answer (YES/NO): NO